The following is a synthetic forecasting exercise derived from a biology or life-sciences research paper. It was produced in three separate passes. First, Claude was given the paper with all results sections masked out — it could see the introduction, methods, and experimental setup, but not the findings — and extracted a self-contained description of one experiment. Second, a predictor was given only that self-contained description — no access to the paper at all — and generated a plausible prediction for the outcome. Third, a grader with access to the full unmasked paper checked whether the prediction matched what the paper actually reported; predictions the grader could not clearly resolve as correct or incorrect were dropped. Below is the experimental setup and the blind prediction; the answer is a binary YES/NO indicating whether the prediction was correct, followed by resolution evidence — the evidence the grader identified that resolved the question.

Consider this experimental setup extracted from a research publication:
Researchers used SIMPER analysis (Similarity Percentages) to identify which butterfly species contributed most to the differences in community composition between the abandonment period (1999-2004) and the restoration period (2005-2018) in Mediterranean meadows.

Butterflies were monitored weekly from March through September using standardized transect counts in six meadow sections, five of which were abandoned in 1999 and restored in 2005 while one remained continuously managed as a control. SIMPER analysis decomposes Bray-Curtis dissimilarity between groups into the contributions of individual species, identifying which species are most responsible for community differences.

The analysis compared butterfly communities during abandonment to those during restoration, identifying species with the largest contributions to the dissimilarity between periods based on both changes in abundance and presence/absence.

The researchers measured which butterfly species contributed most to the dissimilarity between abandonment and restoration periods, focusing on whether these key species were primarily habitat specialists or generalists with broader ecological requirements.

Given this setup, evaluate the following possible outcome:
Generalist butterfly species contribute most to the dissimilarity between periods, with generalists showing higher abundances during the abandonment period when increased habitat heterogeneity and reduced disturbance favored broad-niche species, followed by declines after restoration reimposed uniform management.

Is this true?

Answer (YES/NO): NO